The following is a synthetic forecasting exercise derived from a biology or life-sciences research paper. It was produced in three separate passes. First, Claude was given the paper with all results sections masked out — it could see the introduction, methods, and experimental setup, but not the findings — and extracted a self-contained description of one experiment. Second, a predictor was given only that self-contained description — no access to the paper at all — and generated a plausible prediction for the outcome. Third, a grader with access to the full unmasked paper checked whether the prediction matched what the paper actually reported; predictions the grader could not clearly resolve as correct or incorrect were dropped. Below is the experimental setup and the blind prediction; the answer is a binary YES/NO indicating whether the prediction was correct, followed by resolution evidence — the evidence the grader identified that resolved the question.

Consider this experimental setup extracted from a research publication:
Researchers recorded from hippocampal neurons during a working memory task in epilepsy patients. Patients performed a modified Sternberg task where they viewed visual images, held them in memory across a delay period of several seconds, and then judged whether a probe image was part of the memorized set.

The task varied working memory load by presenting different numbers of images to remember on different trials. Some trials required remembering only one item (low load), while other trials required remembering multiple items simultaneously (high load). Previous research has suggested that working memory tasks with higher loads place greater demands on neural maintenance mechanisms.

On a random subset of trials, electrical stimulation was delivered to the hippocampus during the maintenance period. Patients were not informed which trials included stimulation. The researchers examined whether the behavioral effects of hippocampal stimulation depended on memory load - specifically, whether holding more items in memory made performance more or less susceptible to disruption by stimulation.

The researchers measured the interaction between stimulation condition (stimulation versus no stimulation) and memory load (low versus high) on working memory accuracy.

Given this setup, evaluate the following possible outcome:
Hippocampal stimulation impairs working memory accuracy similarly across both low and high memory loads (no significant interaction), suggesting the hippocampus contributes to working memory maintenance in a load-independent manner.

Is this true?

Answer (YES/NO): YES